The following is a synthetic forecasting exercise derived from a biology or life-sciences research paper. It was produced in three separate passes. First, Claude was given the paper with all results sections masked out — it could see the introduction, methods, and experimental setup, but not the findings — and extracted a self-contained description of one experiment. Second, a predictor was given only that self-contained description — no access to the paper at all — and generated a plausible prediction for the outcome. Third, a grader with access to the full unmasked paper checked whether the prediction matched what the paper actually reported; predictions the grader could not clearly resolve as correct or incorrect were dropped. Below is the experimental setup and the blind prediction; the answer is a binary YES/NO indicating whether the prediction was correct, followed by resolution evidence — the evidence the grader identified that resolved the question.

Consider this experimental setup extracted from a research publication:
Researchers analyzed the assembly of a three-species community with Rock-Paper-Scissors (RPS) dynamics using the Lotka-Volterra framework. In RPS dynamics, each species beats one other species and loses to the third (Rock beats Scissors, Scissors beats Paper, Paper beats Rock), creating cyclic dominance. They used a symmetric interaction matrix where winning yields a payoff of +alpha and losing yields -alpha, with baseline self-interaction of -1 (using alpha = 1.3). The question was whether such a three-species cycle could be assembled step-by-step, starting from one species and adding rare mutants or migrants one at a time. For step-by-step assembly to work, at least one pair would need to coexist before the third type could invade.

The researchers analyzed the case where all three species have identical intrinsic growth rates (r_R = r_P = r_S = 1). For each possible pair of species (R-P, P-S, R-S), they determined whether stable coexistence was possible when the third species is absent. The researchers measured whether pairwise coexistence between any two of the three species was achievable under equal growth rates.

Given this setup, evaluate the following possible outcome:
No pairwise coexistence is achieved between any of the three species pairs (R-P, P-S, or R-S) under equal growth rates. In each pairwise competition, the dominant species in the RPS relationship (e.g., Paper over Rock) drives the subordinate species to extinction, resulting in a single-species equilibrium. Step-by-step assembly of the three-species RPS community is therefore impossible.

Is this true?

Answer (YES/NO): YES